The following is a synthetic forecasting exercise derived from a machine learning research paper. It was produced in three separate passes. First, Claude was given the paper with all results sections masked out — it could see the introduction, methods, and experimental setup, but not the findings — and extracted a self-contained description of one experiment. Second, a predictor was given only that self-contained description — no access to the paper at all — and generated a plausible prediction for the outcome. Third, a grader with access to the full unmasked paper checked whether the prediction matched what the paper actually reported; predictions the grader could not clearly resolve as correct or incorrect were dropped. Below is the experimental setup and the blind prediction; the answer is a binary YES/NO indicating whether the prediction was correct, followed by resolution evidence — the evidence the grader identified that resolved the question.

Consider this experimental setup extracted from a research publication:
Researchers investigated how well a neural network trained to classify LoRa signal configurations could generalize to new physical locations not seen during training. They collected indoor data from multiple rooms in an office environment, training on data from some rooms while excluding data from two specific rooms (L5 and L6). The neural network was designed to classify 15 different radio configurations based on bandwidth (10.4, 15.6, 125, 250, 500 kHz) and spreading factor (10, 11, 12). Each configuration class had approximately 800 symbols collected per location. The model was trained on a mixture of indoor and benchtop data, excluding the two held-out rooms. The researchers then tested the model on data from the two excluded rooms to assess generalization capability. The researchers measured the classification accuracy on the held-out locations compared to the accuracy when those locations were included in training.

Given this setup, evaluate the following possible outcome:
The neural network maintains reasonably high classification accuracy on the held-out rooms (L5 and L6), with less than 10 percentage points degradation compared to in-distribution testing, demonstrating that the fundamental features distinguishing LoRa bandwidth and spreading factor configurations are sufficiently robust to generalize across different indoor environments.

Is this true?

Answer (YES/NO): YES